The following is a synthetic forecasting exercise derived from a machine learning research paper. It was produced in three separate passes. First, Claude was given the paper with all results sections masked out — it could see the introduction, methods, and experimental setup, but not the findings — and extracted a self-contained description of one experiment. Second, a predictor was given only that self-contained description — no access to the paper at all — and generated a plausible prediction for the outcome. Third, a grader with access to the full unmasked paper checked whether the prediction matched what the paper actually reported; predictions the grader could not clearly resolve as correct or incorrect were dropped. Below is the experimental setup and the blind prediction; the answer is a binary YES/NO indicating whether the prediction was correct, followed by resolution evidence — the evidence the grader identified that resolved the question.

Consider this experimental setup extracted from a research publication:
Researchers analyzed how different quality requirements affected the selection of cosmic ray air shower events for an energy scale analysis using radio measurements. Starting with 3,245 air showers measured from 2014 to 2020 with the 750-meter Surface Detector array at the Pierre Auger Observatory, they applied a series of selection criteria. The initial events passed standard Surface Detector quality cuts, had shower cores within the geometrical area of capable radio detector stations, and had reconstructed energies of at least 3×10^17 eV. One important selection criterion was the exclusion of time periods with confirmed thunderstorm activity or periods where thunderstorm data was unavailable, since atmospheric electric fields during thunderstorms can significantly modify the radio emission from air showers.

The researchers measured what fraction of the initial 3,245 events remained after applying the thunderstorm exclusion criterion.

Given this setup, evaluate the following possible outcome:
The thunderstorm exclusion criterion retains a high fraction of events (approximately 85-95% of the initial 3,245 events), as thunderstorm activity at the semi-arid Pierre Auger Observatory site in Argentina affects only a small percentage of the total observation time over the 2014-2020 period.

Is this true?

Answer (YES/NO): YES